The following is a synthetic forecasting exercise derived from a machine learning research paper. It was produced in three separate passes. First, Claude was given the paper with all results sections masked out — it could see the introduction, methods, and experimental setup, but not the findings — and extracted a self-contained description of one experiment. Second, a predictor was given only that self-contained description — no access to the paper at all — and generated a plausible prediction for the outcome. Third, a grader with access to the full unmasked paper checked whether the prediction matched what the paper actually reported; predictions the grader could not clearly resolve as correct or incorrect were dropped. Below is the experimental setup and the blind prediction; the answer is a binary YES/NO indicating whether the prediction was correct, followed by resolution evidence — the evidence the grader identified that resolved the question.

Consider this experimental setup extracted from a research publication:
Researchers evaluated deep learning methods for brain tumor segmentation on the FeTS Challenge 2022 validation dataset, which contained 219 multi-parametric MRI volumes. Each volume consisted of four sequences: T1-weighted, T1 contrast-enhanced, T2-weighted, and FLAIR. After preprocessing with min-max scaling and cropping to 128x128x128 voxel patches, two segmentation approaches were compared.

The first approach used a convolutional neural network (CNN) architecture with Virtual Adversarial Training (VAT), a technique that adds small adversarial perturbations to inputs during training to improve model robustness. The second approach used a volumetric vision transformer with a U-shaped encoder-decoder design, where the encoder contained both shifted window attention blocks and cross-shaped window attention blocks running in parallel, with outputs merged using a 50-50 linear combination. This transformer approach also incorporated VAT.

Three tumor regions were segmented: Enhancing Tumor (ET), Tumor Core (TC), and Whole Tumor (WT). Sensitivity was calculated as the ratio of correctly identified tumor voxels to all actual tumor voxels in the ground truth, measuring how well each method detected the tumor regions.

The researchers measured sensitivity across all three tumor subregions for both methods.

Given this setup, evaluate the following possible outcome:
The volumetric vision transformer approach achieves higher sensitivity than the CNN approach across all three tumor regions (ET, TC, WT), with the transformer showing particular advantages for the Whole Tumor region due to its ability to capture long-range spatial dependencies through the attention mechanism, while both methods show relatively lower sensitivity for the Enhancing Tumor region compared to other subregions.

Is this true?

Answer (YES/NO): NO